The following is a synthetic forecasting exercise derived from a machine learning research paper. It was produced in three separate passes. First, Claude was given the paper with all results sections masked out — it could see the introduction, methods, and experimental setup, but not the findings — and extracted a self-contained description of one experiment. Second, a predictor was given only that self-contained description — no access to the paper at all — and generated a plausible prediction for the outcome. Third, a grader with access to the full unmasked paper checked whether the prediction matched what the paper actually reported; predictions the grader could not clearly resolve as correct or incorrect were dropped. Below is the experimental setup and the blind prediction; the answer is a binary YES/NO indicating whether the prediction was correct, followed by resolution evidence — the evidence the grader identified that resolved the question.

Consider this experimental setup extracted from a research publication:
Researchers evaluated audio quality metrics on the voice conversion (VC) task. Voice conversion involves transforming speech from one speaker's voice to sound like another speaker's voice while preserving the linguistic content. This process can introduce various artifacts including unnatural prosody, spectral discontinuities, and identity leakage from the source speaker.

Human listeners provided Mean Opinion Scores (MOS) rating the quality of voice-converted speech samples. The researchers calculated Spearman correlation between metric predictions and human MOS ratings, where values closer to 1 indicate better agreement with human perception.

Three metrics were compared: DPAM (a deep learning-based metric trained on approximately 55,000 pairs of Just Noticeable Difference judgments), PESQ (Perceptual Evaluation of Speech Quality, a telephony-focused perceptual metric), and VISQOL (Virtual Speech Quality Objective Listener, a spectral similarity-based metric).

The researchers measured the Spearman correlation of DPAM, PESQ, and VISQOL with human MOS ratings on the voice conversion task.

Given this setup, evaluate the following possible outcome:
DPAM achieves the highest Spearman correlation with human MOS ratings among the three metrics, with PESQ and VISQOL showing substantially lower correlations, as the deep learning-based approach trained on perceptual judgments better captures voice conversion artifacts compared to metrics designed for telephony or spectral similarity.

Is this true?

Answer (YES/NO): NO